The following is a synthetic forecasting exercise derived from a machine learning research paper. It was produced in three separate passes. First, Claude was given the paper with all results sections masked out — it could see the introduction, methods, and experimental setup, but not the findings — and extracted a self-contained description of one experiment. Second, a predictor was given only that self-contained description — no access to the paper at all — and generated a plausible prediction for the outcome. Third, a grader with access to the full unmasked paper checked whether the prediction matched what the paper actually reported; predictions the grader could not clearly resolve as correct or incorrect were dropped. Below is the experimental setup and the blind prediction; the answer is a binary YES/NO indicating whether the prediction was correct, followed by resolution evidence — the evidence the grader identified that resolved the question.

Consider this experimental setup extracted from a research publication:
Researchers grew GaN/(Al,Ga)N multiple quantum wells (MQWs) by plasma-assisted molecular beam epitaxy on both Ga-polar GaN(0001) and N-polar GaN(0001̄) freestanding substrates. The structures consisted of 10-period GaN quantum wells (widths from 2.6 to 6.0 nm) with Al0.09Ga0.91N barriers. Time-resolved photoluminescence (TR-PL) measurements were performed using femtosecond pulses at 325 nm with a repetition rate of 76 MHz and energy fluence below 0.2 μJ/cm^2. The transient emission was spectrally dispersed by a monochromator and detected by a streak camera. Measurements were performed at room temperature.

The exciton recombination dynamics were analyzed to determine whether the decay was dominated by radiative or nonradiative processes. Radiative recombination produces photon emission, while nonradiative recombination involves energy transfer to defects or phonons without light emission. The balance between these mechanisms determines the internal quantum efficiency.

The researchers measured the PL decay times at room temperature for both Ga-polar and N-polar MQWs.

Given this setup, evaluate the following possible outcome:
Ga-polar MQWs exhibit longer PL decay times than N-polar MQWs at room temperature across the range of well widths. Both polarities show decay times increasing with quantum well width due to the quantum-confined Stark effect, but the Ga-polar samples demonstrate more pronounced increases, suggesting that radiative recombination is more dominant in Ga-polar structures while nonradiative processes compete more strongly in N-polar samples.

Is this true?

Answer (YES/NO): NO